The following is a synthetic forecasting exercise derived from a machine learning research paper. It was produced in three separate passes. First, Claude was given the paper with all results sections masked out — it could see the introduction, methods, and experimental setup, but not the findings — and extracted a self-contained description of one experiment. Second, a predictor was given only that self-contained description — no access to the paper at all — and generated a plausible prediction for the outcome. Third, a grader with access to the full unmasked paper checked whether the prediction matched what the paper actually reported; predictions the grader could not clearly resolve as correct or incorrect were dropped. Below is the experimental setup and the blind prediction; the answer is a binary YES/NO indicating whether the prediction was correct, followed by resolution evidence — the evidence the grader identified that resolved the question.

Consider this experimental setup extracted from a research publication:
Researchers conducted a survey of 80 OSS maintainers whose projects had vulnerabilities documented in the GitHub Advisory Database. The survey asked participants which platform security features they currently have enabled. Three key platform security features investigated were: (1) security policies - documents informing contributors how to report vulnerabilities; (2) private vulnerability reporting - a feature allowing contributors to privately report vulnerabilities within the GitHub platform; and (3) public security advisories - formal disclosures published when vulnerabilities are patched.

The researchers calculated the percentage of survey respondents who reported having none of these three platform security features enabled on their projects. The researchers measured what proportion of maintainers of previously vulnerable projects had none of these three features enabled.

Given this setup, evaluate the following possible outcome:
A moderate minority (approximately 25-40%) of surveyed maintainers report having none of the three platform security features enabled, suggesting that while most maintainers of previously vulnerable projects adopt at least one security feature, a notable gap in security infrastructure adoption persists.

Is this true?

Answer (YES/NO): YES